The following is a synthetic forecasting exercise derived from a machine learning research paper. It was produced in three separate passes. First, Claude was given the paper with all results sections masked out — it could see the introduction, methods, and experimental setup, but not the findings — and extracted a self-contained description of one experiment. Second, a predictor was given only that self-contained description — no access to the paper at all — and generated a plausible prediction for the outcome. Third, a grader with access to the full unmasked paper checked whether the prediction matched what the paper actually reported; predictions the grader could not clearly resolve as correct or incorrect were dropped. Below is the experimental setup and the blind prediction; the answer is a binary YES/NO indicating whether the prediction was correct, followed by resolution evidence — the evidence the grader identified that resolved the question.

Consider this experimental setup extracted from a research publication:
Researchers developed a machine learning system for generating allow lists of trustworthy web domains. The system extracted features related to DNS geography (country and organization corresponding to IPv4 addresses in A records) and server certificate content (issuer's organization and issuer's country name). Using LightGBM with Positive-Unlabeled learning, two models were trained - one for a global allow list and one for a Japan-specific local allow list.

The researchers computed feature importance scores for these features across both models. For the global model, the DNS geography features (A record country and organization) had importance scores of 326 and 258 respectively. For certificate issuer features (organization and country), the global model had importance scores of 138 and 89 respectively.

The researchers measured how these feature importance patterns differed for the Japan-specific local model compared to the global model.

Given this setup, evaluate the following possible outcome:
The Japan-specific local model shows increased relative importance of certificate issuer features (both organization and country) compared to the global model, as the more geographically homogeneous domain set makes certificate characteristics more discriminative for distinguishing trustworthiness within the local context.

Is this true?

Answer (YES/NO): YES